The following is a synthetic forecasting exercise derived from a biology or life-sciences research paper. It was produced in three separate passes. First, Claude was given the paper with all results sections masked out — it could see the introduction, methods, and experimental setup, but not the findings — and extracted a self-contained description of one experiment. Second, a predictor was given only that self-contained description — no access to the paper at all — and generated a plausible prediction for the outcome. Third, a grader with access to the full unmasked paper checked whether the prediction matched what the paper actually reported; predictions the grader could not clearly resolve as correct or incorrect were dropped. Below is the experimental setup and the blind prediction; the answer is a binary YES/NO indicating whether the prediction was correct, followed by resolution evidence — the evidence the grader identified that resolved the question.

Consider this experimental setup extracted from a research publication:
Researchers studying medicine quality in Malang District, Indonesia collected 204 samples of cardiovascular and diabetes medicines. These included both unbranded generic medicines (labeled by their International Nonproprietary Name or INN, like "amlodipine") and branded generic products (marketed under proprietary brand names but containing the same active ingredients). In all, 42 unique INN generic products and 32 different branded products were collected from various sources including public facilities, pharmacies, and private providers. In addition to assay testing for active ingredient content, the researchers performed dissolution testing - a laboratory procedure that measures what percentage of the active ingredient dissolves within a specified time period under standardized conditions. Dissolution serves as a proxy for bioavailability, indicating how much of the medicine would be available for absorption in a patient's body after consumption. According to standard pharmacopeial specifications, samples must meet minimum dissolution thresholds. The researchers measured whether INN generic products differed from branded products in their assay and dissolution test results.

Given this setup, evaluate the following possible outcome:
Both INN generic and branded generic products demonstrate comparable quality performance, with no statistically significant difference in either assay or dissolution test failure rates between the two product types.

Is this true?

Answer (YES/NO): YES